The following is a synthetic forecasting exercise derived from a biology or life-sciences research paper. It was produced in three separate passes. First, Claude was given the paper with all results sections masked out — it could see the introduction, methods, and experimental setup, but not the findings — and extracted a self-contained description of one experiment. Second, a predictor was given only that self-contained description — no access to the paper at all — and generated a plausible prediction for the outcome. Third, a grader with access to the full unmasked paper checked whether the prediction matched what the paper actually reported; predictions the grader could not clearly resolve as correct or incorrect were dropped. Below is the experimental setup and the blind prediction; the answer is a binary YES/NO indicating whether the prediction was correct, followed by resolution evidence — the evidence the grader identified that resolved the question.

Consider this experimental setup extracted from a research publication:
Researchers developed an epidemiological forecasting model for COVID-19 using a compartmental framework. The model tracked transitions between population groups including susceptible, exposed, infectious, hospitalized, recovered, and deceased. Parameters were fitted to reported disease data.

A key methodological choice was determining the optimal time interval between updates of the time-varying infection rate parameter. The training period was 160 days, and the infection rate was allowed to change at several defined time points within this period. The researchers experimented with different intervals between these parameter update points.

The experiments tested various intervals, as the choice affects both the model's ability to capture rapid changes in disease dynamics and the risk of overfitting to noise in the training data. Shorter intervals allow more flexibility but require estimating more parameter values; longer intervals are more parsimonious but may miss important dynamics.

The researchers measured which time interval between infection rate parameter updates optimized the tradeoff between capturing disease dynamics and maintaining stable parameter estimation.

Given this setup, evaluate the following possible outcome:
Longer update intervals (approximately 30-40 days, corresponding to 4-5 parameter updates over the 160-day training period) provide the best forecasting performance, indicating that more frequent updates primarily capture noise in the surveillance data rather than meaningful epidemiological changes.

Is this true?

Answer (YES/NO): YES